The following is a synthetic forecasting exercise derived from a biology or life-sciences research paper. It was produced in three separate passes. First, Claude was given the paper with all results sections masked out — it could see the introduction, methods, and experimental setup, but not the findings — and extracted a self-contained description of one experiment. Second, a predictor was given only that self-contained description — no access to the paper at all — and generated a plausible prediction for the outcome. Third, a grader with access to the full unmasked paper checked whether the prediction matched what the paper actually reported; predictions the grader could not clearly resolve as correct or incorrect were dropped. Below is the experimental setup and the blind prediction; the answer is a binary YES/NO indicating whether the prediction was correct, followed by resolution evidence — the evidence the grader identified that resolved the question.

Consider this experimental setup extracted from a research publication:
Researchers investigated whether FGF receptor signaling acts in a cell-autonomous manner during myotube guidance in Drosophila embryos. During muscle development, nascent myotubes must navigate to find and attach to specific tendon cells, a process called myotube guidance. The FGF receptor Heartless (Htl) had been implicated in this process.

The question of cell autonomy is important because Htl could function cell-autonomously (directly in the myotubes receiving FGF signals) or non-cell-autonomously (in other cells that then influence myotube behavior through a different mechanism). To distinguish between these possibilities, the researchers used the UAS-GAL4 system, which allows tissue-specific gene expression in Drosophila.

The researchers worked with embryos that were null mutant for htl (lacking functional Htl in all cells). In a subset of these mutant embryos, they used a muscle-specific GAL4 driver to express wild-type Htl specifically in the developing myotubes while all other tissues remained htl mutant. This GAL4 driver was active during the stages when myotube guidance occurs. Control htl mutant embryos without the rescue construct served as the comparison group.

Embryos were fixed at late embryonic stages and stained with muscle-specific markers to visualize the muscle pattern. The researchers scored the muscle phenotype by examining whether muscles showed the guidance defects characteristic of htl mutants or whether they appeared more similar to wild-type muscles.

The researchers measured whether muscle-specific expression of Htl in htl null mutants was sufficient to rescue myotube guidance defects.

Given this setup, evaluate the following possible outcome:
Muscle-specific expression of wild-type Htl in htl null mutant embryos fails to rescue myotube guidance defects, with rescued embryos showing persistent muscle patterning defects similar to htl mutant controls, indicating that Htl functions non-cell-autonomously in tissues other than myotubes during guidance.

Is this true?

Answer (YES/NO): NO